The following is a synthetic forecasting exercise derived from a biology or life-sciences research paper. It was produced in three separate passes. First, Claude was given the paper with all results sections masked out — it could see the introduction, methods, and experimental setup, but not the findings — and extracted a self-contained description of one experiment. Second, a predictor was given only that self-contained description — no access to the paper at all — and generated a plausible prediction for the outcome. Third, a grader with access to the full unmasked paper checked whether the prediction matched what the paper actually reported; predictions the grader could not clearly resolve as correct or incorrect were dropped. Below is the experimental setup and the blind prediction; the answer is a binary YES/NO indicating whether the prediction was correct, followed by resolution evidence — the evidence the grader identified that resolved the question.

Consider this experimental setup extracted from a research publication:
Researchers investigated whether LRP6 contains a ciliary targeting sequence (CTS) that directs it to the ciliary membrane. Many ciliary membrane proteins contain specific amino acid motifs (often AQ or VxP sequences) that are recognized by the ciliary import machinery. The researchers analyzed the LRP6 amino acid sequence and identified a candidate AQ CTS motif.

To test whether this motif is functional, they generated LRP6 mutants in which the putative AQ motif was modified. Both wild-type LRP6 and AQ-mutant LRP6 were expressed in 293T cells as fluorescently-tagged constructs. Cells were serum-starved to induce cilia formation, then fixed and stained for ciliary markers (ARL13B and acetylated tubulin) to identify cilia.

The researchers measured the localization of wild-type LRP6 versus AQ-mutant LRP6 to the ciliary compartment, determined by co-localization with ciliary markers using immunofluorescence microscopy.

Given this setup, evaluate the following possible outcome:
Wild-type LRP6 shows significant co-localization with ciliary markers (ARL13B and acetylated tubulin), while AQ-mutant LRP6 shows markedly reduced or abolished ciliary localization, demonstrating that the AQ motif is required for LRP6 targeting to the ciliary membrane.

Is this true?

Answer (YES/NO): YES